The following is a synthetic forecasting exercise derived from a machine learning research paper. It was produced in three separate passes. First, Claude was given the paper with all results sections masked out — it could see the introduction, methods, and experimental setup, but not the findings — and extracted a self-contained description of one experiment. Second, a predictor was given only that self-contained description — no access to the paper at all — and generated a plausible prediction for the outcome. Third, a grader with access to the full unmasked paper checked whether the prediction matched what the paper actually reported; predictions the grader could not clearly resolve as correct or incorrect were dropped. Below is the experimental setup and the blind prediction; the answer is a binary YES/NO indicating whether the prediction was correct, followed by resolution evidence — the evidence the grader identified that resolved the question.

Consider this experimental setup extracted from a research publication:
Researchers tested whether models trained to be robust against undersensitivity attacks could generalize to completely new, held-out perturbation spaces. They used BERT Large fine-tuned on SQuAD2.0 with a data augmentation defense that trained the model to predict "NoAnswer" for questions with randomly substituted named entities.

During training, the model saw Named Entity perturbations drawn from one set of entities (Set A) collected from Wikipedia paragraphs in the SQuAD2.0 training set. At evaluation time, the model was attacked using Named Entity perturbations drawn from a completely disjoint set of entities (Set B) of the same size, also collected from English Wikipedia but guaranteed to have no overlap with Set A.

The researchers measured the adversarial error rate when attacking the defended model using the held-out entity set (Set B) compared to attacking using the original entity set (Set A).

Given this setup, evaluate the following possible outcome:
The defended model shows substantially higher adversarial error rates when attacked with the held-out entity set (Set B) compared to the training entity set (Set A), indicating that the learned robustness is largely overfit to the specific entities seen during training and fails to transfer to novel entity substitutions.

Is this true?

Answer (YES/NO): NO